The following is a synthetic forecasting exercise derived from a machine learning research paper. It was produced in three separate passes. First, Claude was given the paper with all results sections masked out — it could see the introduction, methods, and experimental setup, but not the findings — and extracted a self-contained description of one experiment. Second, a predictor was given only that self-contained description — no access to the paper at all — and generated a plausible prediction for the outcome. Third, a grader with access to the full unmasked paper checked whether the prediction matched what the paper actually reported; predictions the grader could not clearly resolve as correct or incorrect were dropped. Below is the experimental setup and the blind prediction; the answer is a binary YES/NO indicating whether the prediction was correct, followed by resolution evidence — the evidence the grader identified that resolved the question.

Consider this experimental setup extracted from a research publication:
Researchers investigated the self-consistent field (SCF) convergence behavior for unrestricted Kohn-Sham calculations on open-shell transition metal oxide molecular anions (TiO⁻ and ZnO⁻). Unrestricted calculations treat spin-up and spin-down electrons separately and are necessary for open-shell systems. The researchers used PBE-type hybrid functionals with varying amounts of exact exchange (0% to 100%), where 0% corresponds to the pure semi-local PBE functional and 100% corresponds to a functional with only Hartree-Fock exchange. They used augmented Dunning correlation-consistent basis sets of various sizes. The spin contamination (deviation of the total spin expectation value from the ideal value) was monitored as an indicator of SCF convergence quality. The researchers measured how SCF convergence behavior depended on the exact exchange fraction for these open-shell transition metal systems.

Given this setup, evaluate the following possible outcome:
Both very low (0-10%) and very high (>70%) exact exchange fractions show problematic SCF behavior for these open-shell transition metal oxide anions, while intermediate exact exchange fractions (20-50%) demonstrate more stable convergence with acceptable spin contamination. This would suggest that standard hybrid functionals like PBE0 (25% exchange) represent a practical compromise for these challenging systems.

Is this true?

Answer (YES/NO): NO